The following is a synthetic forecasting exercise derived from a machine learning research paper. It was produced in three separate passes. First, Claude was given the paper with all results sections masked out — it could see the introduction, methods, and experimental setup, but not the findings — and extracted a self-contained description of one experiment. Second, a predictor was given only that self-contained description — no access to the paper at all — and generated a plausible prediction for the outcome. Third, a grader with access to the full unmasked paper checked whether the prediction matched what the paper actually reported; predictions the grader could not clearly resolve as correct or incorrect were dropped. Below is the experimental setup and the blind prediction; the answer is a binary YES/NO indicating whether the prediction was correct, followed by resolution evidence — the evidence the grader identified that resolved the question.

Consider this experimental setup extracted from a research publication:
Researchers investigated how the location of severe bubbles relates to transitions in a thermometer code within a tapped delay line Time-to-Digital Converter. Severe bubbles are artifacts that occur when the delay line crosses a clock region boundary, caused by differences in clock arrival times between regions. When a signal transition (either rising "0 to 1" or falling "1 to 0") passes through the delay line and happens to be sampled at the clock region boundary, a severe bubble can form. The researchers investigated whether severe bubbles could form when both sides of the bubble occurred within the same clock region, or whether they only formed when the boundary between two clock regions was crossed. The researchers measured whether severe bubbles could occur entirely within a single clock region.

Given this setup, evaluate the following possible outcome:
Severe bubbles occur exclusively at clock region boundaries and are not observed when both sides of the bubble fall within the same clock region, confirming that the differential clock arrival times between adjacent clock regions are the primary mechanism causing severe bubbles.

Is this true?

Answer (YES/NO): YES